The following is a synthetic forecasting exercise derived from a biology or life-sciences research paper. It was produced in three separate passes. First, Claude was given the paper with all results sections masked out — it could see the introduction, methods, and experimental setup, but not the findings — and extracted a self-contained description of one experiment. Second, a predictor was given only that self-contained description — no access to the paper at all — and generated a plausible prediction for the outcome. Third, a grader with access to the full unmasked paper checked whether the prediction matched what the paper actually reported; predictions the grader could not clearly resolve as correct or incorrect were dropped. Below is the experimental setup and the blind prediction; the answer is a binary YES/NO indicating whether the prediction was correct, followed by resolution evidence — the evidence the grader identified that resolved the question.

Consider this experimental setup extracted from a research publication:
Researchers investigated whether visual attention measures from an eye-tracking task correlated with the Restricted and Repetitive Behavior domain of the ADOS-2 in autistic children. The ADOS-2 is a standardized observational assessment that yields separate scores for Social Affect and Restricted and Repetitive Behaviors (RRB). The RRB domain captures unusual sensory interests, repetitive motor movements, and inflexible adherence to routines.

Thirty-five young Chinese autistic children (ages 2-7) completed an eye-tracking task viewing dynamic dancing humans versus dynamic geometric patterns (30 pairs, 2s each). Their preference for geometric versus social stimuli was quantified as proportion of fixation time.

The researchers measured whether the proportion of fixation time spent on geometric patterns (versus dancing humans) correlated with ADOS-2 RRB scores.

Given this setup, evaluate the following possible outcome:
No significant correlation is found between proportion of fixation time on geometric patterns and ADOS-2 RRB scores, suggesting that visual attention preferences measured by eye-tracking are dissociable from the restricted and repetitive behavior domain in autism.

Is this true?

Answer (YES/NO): YES